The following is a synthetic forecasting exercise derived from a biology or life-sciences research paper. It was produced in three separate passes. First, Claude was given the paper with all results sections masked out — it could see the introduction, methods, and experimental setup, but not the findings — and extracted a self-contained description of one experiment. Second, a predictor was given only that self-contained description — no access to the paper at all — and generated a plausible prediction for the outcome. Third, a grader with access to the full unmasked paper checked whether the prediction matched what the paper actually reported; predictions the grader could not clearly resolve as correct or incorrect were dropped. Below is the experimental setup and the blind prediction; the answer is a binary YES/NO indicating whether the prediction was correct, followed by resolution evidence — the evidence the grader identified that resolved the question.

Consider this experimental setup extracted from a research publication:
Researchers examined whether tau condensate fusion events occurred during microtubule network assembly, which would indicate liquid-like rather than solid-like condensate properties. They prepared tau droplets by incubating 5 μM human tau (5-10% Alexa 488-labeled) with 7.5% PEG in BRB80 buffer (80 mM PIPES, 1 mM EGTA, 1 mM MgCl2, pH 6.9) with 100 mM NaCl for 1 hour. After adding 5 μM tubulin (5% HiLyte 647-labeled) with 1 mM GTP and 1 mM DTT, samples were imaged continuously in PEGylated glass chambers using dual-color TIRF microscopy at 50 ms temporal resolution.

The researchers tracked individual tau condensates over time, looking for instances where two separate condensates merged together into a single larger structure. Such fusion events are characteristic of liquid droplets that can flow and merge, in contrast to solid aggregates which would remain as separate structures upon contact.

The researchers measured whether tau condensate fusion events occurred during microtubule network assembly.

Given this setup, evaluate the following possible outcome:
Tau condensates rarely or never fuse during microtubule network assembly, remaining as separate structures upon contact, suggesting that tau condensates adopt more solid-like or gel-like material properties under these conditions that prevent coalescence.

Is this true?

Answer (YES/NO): NO